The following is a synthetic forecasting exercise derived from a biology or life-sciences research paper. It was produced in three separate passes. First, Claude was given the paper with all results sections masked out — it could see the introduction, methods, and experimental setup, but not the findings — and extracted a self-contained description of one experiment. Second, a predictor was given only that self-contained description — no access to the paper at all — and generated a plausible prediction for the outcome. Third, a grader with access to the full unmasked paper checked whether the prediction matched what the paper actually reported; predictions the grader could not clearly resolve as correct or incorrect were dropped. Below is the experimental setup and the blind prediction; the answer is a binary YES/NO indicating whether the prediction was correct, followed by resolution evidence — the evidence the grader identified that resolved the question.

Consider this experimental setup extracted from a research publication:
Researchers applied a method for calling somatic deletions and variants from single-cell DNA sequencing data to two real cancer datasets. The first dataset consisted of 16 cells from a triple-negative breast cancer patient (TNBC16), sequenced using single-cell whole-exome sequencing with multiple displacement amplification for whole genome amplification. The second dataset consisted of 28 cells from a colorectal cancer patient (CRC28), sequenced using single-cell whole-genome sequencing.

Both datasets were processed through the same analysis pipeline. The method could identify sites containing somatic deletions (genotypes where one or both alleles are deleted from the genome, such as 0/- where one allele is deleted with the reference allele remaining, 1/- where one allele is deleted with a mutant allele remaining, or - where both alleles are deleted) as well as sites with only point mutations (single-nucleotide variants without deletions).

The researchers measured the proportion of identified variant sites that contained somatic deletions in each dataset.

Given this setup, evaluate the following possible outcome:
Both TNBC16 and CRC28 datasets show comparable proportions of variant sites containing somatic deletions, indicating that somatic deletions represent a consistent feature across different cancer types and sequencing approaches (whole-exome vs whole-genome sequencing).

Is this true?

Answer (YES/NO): NO